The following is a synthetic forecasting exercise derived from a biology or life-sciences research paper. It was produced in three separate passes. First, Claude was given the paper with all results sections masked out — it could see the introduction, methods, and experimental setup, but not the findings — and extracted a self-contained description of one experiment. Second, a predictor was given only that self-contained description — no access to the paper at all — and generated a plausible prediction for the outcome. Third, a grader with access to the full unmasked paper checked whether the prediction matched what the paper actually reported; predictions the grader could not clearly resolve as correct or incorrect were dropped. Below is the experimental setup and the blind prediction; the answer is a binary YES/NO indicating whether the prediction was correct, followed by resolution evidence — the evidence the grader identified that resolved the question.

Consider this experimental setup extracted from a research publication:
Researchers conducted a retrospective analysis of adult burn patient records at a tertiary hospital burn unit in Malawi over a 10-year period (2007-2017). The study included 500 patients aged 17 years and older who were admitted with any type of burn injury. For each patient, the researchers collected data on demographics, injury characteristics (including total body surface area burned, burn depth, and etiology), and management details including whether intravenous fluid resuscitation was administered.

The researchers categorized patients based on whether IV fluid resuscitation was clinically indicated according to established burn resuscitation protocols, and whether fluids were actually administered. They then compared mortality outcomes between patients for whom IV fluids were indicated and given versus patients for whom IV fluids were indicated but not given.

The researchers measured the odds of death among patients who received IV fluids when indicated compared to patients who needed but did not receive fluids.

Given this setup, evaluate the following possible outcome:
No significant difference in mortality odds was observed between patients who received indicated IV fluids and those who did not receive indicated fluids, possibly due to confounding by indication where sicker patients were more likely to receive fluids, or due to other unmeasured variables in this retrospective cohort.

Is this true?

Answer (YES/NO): NO